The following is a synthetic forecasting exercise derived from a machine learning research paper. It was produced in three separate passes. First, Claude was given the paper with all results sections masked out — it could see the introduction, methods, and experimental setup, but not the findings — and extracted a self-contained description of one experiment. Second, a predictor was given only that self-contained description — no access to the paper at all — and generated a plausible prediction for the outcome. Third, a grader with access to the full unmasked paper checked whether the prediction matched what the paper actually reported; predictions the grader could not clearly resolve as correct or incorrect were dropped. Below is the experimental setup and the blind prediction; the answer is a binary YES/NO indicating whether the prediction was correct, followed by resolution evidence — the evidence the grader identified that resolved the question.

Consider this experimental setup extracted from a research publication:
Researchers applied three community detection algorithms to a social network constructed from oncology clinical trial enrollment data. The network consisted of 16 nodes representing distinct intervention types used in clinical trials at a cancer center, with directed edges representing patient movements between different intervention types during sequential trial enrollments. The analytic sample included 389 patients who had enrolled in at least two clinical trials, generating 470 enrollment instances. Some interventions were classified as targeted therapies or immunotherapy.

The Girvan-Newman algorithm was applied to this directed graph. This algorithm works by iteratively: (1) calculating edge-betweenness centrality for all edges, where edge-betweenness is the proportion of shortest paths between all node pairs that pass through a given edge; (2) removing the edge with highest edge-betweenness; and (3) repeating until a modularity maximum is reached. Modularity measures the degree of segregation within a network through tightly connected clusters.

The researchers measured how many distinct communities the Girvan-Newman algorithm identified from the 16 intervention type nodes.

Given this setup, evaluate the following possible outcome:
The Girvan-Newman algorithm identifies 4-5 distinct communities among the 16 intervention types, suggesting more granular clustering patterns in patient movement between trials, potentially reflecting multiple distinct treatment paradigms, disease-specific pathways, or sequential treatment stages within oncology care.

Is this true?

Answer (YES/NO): NO